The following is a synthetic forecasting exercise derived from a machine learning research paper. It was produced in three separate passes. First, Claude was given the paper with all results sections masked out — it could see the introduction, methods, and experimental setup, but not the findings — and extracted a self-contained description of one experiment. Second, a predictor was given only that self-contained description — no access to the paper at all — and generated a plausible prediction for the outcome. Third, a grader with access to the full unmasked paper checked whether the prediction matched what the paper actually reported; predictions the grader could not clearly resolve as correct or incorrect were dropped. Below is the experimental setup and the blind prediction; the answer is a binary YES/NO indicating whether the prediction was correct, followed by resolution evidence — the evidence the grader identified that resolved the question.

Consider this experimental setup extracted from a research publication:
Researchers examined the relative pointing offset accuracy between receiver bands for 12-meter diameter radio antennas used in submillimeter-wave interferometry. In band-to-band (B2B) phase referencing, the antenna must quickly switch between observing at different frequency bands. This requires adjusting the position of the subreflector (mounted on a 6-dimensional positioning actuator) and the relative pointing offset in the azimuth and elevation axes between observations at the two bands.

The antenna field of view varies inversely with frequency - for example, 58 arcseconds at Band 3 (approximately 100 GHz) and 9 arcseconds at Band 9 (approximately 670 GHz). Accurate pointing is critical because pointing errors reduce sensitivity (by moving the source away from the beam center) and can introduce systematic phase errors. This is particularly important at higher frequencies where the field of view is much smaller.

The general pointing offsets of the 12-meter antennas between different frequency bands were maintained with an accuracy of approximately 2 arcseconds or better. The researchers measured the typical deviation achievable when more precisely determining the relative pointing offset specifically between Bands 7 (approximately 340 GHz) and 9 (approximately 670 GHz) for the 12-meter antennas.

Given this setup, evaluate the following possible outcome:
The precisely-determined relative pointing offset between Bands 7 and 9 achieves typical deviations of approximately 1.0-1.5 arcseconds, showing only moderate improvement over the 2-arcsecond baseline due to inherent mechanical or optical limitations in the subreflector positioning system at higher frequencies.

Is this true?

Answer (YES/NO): NO